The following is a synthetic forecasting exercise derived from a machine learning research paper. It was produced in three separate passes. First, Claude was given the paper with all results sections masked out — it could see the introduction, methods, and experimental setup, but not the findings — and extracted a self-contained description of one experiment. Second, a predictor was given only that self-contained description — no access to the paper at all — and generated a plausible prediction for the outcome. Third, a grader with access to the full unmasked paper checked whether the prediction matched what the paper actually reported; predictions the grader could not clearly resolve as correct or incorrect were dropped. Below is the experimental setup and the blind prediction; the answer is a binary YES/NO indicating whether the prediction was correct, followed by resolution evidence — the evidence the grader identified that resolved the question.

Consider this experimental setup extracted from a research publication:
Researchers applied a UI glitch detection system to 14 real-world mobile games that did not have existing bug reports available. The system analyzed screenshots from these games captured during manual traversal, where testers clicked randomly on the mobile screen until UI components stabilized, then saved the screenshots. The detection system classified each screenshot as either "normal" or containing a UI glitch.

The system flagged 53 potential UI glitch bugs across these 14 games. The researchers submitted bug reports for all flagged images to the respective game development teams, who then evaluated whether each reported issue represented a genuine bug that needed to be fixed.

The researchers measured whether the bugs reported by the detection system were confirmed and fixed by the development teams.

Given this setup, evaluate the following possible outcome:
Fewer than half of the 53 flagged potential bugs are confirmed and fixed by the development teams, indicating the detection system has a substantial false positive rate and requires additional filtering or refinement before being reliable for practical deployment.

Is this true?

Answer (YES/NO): NO